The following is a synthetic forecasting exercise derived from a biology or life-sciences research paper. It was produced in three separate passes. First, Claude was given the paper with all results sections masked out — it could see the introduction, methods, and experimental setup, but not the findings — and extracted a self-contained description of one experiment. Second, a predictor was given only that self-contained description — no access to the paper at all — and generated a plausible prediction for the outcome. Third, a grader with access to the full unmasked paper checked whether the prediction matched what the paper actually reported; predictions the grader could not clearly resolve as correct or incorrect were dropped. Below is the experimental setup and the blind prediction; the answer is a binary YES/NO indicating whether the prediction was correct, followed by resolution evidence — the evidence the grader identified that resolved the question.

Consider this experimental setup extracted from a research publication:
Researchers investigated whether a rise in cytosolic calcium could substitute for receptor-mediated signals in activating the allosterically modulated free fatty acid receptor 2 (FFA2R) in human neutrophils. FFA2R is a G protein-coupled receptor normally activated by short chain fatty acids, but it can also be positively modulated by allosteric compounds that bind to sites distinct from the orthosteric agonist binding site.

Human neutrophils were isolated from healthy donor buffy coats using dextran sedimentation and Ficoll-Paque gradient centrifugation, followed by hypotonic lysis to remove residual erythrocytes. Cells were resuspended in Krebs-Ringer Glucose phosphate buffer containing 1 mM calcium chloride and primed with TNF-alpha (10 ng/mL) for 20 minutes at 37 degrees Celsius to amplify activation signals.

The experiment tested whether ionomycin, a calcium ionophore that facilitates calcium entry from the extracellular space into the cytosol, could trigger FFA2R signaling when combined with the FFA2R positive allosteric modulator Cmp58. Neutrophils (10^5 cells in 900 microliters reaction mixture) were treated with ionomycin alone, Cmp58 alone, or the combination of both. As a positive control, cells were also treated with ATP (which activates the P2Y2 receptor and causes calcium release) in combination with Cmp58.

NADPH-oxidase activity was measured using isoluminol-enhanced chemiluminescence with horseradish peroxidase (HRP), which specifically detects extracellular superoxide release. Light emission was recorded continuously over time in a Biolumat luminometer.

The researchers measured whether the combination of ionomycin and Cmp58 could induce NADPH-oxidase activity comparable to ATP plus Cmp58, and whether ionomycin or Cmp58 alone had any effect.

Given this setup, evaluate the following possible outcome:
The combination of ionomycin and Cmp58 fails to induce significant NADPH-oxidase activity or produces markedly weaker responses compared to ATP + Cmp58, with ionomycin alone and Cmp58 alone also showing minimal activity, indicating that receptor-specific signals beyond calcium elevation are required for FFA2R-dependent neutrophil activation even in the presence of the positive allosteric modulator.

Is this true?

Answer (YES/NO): NO